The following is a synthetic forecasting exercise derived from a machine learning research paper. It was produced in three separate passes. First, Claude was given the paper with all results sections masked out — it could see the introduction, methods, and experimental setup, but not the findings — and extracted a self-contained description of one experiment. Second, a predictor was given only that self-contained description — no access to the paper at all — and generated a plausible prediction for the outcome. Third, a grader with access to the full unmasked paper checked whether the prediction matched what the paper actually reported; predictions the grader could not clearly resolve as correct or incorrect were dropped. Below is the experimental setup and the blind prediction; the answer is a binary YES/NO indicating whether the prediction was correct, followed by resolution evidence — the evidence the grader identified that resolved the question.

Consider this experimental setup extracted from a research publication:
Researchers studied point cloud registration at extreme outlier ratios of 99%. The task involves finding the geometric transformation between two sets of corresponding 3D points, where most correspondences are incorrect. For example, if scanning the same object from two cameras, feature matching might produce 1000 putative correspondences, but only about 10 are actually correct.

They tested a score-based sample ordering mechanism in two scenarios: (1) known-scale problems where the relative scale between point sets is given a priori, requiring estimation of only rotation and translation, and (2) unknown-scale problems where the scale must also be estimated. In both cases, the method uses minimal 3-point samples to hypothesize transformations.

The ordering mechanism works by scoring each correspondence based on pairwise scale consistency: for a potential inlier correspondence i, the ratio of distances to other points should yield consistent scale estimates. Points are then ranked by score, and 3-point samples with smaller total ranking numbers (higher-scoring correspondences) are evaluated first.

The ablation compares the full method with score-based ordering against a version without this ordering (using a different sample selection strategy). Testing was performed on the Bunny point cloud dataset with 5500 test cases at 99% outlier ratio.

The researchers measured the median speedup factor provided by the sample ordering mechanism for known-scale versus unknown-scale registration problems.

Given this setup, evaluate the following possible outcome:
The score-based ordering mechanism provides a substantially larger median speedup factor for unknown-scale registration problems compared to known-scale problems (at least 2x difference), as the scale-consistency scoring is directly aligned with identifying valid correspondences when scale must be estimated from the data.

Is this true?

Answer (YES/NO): NO